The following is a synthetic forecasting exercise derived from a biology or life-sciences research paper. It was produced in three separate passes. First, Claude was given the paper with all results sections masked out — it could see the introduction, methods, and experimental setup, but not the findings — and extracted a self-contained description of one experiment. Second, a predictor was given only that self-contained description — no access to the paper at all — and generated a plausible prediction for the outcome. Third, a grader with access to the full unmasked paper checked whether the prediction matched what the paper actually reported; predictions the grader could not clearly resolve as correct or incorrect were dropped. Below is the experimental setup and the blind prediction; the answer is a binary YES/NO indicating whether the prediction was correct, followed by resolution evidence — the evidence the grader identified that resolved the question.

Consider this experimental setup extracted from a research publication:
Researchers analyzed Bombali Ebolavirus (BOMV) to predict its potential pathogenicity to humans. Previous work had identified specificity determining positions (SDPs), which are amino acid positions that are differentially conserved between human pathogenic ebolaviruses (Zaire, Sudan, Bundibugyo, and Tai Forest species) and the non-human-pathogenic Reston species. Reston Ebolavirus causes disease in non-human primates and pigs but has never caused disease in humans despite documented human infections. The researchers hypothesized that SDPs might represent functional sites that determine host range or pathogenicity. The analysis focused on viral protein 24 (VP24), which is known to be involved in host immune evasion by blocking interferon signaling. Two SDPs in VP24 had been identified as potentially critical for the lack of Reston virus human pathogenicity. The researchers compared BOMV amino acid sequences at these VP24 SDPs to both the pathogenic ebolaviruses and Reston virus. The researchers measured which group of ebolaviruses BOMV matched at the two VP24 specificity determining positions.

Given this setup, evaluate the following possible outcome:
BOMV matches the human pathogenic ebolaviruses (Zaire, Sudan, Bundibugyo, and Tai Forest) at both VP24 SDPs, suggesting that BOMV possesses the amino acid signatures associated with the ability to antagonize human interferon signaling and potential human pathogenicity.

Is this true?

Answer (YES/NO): NO